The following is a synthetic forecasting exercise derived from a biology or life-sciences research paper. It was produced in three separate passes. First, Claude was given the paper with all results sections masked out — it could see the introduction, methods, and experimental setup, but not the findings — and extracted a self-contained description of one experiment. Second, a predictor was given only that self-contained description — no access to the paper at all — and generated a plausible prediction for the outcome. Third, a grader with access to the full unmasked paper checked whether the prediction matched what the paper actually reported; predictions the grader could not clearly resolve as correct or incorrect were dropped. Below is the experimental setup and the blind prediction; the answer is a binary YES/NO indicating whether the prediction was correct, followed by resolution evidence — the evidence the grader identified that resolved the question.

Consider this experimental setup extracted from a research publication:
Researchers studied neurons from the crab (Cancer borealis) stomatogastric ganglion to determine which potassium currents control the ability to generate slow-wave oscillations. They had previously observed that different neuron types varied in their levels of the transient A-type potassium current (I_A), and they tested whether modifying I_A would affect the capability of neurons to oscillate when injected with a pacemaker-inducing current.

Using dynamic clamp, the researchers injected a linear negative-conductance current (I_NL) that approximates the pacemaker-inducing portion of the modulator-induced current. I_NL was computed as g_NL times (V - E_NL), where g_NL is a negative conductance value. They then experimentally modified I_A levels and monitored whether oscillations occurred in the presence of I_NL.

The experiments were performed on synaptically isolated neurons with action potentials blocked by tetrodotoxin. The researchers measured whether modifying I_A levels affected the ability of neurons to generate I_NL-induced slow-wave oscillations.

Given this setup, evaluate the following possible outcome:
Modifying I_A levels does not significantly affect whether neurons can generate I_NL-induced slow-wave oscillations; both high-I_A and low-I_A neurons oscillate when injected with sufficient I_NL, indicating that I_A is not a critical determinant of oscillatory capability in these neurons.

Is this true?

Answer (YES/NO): YES